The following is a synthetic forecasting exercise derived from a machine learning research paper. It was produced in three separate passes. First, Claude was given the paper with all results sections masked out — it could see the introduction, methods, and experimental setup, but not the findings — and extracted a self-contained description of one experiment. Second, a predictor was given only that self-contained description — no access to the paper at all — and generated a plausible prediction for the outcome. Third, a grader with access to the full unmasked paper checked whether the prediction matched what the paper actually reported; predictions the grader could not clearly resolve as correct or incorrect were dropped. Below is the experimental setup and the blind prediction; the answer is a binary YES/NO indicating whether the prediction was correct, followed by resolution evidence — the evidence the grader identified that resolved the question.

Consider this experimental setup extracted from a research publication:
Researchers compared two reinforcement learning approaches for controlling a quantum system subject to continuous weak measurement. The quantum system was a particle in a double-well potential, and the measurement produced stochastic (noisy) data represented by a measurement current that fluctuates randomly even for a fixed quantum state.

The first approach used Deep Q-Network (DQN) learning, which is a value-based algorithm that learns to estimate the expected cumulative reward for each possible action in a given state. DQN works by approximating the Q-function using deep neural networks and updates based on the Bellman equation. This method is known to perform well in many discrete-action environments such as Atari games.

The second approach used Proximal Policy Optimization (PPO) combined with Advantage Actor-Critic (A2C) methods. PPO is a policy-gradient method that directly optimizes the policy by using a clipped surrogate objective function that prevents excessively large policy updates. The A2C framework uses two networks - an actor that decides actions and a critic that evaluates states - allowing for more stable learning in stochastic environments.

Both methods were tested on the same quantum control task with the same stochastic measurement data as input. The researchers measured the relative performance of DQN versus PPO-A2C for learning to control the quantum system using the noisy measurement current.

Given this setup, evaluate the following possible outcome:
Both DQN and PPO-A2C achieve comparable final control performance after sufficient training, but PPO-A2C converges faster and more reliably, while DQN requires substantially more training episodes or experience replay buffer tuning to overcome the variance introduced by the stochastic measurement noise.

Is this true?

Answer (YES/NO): NO